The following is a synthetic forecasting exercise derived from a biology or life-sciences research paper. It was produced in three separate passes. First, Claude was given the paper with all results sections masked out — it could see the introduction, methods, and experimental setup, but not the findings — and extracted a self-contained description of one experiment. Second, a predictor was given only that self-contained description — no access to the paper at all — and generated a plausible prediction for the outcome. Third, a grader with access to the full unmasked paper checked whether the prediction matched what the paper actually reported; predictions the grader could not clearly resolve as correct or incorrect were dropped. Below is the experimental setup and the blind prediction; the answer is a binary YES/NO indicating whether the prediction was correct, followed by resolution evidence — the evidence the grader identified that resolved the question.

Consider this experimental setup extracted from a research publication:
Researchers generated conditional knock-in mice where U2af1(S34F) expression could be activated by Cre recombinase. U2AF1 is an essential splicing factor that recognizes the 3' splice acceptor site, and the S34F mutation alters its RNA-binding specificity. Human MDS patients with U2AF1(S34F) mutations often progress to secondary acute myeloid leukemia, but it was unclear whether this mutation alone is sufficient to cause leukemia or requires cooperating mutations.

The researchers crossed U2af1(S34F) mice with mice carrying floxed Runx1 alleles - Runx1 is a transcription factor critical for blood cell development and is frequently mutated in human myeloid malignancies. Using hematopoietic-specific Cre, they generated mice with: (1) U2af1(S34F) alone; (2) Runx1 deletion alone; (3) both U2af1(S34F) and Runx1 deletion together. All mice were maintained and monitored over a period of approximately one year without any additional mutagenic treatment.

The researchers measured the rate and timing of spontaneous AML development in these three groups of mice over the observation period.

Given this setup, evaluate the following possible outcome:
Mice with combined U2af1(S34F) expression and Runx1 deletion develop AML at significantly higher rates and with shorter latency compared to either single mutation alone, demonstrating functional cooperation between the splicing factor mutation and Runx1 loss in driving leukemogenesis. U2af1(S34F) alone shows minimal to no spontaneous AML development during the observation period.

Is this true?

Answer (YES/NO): NO